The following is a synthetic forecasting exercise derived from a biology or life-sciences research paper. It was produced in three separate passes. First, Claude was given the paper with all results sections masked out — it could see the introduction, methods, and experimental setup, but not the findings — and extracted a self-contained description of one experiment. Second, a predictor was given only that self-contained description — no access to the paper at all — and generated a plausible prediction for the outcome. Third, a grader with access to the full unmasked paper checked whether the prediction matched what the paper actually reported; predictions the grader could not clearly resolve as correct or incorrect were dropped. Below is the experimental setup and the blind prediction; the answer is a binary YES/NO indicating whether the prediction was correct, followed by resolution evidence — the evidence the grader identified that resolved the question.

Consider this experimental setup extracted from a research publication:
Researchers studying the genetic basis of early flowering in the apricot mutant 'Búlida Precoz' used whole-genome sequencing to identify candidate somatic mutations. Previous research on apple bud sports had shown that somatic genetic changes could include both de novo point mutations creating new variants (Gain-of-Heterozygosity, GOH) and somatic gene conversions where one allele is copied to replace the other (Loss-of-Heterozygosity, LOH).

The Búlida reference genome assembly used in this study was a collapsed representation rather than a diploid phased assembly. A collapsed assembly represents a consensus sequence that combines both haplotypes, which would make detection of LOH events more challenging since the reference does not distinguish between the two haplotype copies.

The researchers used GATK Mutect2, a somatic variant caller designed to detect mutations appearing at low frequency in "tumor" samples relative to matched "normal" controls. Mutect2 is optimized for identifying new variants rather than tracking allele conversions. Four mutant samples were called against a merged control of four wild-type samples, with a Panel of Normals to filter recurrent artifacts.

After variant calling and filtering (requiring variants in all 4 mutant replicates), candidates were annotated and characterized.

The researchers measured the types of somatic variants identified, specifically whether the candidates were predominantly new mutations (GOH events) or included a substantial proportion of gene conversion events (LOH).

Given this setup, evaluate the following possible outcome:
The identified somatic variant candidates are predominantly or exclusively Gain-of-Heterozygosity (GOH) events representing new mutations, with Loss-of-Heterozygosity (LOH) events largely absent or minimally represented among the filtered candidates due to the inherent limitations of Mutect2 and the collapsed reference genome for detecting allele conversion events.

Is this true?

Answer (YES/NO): YES